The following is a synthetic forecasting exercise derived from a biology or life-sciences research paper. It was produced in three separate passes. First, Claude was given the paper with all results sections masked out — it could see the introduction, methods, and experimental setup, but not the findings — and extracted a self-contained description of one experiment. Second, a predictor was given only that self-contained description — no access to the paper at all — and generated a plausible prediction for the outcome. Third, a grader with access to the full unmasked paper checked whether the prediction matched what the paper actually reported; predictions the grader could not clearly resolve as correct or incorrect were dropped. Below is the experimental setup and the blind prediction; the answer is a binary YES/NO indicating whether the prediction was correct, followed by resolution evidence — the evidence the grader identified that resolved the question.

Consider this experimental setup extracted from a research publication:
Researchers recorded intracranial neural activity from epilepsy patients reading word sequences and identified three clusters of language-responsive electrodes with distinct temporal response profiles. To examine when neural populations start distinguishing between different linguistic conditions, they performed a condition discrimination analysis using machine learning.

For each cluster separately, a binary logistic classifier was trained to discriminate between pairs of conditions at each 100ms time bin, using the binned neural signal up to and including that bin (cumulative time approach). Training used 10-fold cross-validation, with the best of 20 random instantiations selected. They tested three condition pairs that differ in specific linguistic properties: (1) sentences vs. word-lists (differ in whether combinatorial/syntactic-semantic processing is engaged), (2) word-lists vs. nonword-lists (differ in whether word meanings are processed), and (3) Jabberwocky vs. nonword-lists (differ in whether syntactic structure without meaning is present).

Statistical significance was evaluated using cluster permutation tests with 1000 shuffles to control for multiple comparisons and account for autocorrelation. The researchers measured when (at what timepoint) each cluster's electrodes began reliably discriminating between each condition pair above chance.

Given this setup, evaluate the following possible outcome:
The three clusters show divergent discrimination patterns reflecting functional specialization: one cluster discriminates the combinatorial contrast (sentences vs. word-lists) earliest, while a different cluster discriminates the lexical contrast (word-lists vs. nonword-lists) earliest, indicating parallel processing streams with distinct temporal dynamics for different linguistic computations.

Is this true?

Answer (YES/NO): YES